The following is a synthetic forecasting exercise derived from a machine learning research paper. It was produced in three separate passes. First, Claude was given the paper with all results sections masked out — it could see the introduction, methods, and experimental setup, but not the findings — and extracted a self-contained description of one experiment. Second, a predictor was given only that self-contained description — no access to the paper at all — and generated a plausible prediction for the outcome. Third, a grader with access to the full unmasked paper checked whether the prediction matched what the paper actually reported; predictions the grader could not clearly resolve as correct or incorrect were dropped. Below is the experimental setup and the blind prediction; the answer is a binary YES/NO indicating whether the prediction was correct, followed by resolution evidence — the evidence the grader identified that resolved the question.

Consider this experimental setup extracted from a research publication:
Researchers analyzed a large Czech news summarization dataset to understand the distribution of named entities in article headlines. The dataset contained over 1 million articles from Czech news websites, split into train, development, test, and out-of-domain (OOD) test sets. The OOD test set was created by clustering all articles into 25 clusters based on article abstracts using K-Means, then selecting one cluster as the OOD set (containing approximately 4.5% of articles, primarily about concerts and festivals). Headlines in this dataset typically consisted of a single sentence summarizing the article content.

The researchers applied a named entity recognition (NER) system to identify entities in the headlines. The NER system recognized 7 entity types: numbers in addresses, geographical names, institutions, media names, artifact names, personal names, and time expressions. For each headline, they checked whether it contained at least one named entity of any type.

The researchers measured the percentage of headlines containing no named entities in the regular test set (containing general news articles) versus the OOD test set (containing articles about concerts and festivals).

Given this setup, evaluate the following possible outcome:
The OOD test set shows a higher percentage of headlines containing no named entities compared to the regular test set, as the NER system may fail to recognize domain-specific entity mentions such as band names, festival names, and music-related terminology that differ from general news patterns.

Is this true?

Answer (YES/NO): NO